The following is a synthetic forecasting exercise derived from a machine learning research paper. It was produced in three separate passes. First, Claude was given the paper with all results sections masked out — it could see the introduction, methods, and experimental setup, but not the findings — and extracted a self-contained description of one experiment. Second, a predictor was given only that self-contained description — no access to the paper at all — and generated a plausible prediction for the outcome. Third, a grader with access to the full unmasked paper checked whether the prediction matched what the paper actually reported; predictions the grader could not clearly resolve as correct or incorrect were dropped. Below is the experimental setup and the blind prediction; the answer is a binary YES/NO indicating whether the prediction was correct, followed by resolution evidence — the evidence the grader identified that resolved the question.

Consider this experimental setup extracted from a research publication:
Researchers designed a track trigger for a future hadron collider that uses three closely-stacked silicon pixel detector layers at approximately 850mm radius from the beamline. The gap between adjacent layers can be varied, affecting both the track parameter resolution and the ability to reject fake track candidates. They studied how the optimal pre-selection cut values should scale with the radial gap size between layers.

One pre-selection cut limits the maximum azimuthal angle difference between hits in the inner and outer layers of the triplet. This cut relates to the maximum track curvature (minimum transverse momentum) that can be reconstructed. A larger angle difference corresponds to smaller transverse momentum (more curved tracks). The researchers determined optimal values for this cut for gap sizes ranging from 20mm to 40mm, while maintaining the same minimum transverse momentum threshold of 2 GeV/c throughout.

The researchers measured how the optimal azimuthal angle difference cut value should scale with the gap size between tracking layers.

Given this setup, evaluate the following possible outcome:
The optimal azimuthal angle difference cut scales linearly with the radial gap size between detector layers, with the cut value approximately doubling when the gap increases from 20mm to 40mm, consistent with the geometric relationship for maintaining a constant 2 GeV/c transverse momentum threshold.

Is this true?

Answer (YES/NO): YES